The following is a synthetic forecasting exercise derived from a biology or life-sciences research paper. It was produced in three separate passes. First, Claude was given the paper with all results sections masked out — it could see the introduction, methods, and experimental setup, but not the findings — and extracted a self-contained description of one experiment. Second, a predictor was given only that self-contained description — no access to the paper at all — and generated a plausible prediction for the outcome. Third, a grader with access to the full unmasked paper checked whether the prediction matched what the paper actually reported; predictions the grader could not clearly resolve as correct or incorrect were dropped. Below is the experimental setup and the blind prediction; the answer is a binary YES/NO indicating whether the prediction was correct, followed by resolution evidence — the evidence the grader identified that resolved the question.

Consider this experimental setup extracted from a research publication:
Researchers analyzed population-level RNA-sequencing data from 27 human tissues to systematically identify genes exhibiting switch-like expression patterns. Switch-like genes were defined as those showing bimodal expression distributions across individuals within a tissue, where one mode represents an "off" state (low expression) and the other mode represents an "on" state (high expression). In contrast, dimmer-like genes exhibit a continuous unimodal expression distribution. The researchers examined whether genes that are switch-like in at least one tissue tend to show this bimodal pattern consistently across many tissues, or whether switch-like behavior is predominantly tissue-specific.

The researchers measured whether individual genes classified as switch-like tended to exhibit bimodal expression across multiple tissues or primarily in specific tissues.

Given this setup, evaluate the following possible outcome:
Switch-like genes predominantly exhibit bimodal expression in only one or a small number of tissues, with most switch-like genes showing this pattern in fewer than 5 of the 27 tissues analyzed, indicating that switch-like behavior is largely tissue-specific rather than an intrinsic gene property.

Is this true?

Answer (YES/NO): YES